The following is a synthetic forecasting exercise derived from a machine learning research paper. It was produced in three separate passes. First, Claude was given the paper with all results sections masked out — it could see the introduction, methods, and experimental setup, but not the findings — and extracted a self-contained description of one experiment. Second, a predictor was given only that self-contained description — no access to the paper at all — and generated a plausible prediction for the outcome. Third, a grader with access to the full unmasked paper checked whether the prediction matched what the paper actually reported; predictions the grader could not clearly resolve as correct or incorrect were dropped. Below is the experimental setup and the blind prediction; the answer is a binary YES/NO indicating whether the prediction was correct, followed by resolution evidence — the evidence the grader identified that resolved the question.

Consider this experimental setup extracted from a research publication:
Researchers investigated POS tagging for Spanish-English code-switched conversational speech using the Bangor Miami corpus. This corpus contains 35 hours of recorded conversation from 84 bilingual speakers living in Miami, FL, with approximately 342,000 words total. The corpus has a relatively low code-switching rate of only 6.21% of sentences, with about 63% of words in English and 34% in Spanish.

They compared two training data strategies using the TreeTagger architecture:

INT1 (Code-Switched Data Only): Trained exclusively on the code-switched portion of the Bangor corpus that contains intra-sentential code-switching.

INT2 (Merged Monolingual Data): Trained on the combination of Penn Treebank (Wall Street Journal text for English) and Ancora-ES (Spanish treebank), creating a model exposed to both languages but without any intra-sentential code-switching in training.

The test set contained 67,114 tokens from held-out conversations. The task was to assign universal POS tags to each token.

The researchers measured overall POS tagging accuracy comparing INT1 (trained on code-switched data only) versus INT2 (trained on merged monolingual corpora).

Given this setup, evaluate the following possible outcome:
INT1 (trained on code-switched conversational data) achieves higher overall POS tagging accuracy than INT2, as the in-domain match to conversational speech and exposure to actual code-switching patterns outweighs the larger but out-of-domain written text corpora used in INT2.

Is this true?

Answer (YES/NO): YES